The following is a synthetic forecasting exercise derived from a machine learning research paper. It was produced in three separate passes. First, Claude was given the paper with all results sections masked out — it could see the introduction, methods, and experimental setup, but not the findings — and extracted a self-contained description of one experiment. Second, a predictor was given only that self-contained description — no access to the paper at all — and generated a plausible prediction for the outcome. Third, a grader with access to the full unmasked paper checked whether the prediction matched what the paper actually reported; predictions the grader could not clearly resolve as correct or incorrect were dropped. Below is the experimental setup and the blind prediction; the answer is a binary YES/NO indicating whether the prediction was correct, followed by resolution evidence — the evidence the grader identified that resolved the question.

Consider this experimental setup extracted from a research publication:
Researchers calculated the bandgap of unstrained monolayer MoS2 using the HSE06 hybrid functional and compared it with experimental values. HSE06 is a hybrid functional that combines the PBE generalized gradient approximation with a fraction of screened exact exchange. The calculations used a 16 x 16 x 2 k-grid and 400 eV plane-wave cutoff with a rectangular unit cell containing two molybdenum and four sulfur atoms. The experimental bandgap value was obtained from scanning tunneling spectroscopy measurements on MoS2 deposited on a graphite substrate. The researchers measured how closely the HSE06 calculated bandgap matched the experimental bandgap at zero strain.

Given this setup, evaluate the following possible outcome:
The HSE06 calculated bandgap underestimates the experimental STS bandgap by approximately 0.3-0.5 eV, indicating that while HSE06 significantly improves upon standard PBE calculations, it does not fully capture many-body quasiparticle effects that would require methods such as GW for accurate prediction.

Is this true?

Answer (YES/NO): NO